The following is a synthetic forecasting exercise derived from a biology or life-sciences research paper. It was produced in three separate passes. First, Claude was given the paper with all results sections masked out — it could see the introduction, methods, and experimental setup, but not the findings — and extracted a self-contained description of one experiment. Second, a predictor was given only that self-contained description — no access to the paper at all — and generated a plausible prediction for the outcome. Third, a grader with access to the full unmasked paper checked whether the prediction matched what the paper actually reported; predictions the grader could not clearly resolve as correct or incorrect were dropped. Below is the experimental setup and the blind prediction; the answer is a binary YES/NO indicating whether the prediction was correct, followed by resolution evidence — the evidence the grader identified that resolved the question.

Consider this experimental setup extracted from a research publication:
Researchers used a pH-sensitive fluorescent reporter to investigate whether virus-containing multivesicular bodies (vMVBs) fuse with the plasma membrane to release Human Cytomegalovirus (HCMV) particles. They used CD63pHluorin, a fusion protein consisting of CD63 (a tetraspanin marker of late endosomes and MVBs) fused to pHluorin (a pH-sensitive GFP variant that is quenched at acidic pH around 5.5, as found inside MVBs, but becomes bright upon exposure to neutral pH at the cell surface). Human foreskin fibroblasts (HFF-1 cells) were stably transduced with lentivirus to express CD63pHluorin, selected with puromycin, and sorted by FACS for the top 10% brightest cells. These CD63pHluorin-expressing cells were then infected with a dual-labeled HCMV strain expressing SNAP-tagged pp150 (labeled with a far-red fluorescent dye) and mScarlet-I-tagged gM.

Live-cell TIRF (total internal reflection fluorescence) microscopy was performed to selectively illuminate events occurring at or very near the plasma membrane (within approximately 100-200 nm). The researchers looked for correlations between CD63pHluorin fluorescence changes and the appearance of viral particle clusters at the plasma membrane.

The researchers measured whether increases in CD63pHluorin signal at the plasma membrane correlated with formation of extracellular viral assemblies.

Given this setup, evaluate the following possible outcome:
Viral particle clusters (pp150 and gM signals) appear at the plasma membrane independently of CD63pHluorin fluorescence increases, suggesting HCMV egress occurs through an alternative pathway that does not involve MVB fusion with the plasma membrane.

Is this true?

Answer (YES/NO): NO